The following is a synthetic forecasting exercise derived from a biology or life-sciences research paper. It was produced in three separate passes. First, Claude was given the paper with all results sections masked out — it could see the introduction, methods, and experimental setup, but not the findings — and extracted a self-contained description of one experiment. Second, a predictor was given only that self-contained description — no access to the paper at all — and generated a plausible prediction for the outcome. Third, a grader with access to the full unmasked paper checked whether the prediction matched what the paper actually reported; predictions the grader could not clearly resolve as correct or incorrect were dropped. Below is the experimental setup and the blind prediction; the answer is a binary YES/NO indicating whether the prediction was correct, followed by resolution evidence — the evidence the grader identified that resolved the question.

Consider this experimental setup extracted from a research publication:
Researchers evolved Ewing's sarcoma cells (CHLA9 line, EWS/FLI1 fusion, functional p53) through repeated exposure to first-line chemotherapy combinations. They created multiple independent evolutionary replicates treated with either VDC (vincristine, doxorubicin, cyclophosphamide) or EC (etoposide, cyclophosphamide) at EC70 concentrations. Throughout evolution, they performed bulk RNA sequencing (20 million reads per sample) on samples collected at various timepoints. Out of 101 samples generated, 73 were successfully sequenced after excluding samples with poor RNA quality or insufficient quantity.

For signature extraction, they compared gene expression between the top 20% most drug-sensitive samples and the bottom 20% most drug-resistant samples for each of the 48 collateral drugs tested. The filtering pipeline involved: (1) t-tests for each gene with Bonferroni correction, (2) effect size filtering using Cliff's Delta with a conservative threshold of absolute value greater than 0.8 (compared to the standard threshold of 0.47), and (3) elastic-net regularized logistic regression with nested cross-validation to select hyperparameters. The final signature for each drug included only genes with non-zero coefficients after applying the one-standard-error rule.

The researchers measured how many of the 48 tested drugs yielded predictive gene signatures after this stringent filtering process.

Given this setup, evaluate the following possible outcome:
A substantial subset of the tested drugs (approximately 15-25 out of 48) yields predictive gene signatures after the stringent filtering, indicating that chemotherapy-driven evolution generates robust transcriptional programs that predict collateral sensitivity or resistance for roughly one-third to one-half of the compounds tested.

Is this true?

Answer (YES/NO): NO